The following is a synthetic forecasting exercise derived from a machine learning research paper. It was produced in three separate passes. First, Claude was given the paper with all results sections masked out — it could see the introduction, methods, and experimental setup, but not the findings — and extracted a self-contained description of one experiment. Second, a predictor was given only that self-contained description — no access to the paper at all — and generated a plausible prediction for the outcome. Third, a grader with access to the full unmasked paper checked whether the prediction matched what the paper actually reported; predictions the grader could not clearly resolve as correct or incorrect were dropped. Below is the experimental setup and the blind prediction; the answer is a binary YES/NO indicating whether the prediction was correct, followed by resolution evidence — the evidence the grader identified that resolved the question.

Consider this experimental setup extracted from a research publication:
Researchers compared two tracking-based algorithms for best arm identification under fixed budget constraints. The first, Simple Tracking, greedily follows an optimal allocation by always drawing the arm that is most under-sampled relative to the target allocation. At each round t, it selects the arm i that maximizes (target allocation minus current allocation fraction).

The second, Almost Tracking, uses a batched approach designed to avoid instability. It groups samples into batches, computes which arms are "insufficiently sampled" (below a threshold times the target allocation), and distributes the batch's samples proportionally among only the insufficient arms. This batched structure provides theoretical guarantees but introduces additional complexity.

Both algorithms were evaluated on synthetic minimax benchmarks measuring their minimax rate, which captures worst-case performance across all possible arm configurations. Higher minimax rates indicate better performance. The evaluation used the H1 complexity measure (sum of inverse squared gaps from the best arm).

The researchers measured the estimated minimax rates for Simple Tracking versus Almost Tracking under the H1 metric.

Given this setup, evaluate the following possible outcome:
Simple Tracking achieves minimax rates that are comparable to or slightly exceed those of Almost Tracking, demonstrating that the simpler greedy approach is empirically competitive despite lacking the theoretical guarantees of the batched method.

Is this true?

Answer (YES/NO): YES